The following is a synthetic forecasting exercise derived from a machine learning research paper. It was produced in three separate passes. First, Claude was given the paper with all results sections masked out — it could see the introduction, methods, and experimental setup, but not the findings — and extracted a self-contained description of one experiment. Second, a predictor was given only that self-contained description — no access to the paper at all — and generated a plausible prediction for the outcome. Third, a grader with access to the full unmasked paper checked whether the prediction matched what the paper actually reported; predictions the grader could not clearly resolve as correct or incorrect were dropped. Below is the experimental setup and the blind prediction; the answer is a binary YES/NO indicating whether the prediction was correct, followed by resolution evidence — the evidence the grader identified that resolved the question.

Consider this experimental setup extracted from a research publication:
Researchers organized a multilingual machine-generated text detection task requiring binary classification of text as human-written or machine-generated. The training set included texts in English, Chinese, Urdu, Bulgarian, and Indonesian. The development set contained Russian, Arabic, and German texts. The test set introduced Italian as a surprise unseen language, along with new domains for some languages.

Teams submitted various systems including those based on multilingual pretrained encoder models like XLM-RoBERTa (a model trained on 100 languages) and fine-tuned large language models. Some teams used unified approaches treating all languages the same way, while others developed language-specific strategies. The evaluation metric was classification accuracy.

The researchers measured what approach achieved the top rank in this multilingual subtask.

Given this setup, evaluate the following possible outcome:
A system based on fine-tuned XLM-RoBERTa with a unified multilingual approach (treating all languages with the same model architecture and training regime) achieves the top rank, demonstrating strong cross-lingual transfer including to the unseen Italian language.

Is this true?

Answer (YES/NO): NO